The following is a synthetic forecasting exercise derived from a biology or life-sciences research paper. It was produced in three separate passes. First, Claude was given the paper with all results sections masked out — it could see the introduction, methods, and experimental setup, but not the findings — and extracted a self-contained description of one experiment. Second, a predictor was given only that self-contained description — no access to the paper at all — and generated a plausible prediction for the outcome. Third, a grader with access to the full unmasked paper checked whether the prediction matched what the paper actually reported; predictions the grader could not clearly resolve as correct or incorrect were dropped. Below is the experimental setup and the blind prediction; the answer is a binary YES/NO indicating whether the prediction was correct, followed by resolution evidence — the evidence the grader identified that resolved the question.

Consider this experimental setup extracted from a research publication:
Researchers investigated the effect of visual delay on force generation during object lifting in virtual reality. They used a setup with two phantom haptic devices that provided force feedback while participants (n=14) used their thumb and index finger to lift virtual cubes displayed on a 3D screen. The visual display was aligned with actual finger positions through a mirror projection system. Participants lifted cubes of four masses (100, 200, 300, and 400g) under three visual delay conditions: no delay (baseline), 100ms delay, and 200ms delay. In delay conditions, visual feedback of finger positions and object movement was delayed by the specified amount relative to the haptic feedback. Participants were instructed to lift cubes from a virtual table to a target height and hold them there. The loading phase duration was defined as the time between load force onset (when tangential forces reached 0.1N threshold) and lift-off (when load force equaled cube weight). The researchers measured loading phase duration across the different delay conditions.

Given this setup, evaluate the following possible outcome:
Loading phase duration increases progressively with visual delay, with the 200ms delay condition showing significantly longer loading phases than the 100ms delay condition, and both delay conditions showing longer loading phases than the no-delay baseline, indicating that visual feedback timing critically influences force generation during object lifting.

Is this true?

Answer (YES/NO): YES